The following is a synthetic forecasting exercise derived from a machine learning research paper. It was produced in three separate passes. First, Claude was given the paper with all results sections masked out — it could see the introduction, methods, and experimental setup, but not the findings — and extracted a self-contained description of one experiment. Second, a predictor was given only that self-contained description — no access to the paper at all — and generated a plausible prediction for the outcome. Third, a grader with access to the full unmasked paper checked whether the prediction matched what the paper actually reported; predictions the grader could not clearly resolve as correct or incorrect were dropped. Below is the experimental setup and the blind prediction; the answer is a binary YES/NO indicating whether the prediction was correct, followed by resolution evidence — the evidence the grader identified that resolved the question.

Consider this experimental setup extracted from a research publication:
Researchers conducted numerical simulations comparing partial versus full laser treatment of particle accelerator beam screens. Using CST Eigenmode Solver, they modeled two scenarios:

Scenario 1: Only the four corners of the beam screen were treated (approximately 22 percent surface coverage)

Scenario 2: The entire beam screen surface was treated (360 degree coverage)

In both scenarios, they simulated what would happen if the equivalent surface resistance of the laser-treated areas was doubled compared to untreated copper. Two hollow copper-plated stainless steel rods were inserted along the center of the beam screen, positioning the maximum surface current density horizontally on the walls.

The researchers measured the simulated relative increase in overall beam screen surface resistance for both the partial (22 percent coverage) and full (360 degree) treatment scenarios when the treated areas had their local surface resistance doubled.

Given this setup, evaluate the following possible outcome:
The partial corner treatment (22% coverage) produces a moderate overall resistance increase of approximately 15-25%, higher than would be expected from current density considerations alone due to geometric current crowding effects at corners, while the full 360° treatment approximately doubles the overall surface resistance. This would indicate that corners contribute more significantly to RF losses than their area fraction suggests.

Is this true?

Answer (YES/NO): NO